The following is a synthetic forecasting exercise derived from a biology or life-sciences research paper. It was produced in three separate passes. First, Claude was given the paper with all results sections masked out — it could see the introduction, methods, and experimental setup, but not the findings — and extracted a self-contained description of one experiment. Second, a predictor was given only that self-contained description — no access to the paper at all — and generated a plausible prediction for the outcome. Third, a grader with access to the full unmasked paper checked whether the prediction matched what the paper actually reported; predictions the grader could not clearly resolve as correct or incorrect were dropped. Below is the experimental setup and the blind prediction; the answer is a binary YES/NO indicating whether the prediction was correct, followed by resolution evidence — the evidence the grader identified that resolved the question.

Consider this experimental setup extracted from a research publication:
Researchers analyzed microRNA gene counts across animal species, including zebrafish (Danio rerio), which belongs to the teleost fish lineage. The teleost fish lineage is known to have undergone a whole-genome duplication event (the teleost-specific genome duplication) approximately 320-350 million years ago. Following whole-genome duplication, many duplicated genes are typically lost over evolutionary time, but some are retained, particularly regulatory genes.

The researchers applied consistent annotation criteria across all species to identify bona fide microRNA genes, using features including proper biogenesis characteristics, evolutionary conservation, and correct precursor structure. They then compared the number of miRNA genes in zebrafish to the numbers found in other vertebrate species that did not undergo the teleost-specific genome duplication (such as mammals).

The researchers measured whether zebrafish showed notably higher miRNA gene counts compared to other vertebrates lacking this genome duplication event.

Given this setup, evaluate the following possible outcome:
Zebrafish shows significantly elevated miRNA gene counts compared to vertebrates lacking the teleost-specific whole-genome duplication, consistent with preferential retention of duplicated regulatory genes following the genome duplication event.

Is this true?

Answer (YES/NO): YES